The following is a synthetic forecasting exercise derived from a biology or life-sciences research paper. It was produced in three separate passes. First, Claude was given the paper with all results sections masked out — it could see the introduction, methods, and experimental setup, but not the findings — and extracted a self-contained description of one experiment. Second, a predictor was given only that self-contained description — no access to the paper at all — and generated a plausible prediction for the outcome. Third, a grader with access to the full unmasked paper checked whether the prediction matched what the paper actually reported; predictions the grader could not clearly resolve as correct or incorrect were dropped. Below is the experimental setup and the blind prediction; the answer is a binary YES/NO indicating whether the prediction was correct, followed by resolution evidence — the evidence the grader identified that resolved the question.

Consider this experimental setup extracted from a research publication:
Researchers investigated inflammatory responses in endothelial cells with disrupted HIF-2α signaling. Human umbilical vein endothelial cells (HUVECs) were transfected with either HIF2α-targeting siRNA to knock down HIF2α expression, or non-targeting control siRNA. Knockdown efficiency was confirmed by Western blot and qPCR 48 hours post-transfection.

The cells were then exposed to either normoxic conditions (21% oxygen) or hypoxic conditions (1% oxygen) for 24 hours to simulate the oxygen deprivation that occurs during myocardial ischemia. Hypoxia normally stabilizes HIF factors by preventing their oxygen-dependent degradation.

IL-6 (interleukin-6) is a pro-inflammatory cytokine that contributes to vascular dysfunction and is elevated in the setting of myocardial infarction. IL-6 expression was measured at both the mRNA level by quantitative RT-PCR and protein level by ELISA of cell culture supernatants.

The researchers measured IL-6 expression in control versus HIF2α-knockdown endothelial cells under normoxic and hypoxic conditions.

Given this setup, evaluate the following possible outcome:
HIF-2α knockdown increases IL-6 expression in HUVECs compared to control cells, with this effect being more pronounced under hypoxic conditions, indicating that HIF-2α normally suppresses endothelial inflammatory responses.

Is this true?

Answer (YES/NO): YES